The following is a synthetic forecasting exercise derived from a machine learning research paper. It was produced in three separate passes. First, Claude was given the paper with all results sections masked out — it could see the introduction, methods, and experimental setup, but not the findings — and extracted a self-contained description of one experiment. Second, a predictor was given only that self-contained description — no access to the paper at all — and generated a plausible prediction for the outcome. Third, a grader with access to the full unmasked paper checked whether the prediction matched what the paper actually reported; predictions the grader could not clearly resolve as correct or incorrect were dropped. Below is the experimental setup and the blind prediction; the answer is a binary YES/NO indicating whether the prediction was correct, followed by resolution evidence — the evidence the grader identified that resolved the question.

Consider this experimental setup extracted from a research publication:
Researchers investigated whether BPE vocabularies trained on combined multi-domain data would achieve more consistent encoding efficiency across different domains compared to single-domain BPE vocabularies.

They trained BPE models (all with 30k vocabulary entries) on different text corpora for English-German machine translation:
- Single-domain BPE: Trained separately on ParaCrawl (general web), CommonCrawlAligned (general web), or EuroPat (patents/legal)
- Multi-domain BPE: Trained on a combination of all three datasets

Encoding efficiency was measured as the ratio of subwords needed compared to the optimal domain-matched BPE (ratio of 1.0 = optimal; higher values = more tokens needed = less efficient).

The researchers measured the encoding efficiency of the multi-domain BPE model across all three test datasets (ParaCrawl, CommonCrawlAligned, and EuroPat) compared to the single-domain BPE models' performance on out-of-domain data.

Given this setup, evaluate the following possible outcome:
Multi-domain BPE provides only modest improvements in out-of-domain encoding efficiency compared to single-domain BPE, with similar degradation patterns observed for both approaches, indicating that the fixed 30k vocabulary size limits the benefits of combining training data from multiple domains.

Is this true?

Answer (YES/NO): NO